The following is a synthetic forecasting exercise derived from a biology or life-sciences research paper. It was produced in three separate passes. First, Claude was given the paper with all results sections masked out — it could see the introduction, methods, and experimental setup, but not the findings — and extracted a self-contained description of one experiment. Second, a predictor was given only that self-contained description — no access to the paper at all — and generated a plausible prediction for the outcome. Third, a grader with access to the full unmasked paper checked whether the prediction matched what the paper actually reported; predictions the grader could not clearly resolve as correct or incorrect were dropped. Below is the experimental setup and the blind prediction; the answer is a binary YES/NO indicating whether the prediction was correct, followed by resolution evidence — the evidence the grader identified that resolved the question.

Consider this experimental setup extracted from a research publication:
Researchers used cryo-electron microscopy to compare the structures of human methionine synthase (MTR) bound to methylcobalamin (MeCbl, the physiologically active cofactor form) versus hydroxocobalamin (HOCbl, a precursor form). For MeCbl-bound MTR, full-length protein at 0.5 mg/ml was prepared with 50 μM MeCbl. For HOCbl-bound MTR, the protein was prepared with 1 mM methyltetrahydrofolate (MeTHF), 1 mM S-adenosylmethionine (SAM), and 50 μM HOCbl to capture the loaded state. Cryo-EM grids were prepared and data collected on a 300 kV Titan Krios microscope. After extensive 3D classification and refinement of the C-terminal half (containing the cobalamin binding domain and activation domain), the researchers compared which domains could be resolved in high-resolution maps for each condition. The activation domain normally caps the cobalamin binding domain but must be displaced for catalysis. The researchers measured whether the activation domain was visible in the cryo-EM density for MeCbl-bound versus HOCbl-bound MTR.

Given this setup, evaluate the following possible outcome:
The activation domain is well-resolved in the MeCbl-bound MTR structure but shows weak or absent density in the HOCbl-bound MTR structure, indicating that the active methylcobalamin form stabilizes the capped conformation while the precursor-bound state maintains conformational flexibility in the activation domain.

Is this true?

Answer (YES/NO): NO